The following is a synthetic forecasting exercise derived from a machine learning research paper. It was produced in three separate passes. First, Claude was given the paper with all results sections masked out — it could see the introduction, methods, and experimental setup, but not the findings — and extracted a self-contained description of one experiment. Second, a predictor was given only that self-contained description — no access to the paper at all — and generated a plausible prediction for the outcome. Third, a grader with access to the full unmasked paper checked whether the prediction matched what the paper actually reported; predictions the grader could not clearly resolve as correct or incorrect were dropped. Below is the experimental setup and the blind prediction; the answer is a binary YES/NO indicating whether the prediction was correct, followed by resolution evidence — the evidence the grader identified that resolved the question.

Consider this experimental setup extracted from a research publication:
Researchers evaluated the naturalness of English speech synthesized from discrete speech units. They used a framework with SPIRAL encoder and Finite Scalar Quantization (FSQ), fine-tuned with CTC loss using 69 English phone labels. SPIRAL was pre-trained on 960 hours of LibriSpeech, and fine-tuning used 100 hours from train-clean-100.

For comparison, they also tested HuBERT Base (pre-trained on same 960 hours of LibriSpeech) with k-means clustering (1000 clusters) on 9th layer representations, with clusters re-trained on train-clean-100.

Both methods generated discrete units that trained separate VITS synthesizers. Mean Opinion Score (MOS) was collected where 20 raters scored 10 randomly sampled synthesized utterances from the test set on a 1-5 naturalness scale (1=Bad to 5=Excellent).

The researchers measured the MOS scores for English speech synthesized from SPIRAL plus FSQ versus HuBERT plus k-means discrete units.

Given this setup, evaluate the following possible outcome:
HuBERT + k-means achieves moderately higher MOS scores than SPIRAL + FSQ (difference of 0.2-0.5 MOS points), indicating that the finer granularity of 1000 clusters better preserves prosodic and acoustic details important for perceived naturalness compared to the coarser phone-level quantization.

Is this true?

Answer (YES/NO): NO